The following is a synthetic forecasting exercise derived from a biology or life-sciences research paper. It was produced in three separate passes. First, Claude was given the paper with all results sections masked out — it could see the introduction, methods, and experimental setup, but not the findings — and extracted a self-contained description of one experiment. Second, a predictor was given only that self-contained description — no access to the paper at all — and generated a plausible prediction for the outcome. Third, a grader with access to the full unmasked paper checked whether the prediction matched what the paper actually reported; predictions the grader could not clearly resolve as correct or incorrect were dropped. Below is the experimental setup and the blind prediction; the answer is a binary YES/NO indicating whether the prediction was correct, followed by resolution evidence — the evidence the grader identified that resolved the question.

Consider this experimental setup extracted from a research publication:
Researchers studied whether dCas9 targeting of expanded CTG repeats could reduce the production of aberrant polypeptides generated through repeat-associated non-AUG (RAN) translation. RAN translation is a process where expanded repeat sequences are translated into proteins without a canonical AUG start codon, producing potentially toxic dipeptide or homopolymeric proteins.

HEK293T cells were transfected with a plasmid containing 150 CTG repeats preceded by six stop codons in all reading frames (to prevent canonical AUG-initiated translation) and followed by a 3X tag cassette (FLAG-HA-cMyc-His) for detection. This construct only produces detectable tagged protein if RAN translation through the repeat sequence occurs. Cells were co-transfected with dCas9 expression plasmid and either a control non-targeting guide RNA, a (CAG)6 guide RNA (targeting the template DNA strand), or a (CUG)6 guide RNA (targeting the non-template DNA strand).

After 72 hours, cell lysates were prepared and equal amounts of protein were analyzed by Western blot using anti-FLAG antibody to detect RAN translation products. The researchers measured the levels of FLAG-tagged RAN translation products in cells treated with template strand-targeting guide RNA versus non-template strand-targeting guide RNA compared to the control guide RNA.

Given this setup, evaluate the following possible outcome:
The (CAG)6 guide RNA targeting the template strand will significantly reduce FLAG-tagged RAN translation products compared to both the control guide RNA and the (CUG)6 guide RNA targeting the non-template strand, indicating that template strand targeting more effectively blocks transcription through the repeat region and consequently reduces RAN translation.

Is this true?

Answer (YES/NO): NO